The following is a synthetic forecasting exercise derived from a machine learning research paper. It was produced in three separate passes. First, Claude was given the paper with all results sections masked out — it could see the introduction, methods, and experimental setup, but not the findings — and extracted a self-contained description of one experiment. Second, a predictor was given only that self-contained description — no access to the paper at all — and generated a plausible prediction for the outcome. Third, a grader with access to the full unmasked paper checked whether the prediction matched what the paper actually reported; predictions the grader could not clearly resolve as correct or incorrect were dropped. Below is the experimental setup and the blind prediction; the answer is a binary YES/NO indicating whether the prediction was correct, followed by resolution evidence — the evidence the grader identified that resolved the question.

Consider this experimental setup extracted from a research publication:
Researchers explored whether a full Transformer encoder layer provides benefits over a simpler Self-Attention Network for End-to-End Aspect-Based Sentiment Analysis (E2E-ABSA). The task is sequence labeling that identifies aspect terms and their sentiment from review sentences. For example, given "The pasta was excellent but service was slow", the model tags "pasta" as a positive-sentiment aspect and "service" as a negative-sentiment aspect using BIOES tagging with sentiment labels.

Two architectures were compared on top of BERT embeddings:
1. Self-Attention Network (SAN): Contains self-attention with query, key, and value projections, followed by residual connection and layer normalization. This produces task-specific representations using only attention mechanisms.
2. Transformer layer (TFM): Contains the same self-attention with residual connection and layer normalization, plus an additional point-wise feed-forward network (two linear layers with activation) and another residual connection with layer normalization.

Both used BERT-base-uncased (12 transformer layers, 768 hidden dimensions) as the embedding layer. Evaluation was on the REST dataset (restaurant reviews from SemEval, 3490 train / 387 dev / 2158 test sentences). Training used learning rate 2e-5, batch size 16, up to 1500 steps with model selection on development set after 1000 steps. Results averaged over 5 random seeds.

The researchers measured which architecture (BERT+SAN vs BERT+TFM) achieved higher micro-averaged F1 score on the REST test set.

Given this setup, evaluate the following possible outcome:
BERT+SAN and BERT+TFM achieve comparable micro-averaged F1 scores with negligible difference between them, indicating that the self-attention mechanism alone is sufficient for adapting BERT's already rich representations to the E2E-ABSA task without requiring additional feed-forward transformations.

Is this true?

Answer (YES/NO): YES